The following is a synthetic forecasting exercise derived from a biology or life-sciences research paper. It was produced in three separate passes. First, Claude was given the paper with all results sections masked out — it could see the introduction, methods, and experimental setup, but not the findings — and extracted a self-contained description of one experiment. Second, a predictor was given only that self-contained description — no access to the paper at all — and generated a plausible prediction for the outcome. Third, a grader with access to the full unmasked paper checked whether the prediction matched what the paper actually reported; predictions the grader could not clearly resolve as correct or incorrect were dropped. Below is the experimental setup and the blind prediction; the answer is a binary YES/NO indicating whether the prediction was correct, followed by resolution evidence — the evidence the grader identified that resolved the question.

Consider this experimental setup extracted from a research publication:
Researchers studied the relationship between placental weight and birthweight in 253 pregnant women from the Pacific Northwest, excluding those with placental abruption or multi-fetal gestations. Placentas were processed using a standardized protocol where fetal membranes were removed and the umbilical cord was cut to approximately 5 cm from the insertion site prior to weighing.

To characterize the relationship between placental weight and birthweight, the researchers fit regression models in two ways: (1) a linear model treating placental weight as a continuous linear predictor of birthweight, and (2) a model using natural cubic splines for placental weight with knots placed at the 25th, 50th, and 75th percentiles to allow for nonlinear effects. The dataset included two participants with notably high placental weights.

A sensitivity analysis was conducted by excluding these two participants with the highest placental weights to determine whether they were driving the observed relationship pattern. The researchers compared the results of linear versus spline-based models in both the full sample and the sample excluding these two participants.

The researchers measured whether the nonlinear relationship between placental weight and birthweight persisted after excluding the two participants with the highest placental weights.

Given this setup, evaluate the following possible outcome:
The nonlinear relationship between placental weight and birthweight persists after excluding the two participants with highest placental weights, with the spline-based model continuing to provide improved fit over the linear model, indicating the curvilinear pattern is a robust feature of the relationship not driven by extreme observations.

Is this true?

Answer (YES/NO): YES